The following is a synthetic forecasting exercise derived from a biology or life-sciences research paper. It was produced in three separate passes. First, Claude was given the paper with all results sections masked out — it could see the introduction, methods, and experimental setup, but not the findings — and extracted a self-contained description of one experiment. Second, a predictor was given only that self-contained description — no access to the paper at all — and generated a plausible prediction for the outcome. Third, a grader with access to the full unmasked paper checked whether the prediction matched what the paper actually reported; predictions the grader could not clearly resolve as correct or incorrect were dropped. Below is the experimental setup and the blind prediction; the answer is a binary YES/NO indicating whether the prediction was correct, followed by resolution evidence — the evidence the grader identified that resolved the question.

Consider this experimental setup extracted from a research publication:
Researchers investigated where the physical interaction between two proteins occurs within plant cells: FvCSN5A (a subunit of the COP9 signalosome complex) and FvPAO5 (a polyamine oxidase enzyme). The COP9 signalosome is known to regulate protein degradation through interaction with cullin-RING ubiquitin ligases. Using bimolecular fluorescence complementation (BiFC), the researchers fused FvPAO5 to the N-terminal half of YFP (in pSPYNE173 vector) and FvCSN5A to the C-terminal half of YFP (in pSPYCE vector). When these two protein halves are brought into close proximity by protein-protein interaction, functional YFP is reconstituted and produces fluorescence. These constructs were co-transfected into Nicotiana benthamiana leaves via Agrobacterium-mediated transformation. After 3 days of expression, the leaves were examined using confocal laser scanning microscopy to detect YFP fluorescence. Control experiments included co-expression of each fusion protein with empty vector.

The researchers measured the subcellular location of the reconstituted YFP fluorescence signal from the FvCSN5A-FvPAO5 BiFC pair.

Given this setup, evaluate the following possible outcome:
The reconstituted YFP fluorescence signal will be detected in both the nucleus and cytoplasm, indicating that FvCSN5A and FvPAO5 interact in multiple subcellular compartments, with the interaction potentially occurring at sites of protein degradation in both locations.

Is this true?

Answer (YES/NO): NO